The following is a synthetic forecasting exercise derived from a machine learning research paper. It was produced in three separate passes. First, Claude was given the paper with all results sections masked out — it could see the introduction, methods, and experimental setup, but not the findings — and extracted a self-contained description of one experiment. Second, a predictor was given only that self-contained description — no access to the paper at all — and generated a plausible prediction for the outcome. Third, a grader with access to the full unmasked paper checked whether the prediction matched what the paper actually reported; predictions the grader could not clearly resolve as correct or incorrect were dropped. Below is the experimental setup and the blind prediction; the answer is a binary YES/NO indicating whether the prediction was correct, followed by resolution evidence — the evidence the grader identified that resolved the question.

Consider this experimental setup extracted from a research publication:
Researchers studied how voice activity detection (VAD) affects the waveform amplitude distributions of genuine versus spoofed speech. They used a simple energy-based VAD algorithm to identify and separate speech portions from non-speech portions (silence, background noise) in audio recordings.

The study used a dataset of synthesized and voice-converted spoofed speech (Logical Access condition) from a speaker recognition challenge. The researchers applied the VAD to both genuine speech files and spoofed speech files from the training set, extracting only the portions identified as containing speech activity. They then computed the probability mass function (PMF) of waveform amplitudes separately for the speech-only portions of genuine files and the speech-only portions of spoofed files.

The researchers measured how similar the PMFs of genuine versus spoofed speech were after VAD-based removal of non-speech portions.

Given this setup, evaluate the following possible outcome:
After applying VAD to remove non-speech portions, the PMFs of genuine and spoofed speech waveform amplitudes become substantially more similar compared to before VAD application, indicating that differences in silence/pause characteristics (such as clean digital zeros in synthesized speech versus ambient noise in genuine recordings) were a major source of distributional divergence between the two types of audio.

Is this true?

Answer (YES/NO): YES